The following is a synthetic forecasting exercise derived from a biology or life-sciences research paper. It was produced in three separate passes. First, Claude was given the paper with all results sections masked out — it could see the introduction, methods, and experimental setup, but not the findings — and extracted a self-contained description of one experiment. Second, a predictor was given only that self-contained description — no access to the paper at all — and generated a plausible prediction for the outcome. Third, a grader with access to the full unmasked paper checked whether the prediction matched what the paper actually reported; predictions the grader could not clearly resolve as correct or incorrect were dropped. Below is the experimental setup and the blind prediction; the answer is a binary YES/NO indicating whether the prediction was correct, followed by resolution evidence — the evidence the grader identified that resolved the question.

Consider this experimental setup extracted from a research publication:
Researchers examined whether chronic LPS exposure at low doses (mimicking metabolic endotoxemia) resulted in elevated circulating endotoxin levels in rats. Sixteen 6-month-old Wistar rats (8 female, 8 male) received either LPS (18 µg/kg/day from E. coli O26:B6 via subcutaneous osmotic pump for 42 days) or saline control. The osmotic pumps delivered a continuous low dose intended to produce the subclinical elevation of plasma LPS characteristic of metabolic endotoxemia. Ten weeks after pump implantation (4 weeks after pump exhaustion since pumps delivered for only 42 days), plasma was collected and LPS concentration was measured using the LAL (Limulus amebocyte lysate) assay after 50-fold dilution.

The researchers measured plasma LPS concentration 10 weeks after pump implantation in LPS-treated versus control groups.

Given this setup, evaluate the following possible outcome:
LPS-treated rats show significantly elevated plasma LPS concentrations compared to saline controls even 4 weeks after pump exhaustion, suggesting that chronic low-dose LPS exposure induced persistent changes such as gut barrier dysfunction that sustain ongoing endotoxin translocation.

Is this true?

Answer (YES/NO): NO